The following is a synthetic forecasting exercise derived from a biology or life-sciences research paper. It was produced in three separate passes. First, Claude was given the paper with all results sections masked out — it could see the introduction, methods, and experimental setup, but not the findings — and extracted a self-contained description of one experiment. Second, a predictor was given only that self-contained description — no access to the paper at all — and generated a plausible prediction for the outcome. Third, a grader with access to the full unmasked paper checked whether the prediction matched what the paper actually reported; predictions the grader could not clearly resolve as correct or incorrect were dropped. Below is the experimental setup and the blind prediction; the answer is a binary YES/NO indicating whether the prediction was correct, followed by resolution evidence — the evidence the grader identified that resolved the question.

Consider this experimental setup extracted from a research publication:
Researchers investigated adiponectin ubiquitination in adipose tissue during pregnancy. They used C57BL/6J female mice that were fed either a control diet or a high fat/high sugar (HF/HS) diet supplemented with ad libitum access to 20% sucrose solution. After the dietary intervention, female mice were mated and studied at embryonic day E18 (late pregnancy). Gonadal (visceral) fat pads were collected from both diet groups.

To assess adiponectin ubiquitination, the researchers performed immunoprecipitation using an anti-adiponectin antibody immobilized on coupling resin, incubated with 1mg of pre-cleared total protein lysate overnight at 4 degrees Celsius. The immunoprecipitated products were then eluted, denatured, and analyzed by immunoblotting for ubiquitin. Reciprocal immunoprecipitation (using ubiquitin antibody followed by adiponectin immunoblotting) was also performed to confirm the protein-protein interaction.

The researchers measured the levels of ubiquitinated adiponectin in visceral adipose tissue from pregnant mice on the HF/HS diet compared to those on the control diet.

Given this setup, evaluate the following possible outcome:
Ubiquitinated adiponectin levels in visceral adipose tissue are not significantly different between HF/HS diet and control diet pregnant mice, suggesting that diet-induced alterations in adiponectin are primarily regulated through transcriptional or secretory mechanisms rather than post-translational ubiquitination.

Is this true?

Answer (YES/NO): NO